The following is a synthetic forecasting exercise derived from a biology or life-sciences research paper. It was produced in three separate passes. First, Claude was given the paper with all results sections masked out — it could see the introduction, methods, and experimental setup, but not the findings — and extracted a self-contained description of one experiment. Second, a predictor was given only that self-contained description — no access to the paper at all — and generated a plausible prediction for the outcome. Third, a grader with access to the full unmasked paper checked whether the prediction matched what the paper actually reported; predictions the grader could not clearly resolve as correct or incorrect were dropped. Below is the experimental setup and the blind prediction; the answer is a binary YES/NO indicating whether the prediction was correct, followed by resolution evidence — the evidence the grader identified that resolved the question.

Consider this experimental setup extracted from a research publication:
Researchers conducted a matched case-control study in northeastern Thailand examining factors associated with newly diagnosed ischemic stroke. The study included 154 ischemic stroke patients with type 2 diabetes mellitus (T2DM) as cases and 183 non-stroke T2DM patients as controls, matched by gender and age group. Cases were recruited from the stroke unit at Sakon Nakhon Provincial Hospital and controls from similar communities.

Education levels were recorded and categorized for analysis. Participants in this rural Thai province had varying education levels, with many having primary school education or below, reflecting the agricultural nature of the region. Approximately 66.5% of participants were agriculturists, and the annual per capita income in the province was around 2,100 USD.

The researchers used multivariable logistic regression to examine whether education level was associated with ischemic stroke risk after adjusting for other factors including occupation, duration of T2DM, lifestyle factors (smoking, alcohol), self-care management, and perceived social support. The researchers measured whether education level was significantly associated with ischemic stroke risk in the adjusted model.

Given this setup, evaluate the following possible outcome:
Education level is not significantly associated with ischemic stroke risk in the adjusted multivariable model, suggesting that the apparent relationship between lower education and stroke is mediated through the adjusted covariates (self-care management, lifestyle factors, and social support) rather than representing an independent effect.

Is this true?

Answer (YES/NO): YES